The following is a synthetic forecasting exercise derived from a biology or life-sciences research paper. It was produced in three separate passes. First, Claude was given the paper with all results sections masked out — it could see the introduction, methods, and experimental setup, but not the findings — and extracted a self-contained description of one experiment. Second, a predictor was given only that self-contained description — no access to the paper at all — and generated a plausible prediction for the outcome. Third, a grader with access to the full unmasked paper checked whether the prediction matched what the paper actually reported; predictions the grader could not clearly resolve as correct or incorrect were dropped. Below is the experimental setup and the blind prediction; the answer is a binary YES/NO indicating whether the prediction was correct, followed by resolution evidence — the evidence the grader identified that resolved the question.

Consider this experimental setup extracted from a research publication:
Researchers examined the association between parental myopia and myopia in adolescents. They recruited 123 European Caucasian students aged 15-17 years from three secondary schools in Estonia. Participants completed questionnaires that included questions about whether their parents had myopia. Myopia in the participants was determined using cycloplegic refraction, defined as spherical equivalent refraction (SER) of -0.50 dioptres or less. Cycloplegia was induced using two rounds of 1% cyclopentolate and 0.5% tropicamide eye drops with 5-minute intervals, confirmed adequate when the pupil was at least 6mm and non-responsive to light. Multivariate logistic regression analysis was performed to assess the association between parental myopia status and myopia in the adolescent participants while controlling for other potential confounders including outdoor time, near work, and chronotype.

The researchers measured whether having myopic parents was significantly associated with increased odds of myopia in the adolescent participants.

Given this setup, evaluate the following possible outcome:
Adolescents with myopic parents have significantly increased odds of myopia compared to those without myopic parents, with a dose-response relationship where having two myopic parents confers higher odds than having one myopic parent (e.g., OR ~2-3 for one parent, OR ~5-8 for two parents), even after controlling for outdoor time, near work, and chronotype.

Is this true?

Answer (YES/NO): NO